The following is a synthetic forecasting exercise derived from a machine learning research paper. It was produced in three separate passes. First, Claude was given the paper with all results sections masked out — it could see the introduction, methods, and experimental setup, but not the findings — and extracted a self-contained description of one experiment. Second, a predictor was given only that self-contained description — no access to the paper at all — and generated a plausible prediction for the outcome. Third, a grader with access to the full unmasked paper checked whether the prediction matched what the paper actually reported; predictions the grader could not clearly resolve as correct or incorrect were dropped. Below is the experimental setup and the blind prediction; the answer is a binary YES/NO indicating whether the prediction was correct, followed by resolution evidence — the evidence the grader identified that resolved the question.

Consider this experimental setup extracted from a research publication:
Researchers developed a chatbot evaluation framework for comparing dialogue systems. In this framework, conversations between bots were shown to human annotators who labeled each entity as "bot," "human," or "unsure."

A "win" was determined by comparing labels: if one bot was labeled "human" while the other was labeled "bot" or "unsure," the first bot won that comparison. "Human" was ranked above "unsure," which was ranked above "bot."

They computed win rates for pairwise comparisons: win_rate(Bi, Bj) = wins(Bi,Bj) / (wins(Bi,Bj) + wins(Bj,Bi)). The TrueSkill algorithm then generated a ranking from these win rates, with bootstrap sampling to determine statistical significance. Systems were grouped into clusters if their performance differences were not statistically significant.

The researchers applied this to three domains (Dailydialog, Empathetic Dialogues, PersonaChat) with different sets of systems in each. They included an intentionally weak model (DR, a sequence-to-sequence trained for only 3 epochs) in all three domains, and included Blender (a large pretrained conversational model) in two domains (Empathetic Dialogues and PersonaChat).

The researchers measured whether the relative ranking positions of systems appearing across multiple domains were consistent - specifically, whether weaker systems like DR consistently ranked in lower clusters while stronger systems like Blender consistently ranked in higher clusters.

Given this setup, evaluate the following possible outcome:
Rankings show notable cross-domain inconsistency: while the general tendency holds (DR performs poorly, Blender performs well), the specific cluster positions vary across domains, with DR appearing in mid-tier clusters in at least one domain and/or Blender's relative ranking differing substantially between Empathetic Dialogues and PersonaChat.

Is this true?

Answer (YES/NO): NO